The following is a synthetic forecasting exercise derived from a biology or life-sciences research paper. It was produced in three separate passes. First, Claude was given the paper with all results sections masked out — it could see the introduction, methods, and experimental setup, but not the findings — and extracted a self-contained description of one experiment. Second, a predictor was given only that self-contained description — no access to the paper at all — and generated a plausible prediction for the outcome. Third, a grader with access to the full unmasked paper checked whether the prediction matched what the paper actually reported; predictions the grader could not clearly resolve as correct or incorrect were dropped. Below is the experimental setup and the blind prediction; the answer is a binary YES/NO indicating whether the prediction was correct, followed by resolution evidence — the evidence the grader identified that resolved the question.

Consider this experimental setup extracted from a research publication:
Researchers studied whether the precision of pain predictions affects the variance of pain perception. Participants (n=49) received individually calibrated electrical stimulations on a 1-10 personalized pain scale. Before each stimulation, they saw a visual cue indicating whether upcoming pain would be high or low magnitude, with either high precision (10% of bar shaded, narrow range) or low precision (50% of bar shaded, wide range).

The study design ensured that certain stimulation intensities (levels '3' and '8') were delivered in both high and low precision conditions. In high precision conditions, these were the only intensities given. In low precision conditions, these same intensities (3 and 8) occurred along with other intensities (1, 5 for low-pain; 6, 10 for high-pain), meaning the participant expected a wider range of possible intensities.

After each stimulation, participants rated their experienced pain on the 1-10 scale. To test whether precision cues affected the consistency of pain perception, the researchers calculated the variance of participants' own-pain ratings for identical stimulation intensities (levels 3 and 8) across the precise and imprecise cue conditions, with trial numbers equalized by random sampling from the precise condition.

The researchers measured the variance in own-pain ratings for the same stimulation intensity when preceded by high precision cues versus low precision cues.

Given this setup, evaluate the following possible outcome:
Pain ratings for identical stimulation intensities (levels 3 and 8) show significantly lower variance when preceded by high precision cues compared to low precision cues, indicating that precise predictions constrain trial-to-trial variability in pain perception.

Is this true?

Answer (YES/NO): YES